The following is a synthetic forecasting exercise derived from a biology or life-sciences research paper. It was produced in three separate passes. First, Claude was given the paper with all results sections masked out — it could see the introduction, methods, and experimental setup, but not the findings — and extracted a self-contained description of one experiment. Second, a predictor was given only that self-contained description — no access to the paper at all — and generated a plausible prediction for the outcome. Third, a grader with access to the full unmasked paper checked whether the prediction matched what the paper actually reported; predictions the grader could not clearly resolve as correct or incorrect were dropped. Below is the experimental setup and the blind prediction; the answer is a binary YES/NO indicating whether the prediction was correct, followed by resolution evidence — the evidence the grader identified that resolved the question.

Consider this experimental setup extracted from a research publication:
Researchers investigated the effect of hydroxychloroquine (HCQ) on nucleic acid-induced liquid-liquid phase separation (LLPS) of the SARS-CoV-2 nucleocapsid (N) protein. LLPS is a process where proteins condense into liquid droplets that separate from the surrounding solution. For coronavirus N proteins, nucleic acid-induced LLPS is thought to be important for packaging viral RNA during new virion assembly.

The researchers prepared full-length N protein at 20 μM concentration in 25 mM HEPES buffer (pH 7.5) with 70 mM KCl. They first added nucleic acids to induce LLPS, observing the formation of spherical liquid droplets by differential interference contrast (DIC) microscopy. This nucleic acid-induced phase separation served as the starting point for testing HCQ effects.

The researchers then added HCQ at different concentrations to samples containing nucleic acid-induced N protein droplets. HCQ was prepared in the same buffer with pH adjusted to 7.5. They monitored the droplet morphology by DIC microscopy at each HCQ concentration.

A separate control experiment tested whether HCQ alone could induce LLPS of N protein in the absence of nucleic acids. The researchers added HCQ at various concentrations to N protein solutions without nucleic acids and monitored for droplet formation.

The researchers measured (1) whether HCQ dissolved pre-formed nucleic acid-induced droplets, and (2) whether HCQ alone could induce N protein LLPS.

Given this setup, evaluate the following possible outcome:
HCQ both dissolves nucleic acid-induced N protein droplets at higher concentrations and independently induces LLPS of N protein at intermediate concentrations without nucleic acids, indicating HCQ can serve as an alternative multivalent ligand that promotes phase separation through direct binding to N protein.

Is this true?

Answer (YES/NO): NO